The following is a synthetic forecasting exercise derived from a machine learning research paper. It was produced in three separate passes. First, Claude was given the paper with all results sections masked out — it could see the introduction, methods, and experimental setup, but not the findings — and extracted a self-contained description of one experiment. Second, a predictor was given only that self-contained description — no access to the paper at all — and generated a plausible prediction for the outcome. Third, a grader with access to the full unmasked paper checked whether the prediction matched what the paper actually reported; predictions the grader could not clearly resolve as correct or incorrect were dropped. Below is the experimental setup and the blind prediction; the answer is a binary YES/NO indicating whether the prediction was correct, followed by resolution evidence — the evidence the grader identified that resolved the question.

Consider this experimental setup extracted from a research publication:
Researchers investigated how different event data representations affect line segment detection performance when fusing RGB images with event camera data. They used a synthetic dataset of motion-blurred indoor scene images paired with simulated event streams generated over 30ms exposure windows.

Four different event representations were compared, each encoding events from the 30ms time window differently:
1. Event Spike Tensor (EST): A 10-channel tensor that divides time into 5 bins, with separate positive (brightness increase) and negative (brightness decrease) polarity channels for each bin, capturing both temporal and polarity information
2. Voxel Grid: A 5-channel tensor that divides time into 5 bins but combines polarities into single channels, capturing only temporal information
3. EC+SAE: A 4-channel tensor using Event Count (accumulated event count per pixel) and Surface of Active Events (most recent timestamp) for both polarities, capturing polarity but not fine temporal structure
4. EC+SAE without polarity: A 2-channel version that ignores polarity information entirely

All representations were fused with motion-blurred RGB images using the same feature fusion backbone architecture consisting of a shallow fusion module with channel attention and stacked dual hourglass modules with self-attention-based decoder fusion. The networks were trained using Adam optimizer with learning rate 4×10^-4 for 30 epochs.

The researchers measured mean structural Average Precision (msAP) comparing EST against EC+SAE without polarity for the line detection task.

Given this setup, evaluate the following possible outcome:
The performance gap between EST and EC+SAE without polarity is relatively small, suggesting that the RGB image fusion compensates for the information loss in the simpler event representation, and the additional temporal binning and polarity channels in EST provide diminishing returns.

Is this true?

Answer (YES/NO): NO